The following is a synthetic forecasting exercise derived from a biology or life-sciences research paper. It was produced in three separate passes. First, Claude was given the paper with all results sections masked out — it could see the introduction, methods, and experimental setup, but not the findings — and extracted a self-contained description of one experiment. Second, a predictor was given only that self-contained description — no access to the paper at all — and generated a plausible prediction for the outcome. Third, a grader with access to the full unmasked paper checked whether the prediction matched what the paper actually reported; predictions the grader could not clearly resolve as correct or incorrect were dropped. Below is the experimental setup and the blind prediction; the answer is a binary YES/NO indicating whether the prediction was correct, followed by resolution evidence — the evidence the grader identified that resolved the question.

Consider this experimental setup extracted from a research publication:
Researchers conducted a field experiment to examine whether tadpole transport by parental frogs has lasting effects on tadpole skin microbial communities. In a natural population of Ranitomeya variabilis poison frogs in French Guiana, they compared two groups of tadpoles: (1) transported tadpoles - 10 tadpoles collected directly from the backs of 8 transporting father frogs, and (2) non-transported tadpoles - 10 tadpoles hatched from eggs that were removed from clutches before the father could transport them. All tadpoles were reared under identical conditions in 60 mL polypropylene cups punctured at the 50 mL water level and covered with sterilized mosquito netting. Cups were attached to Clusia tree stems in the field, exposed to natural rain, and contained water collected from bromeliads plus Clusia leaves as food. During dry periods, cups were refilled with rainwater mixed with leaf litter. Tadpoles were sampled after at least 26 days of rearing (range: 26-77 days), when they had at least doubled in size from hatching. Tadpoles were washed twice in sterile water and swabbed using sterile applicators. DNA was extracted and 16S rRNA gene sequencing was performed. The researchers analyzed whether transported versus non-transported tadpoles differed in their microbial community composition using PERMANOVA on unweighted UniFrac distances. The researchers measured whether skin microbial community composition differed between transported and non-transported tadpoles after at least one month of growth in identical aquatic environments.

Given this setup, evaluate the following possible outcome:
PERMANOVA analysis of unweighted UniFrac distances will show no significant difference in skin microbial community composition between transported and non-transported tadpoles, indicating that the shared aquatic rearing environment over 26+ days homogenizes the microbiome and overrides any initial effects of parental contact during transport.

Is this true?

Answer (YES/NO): NO